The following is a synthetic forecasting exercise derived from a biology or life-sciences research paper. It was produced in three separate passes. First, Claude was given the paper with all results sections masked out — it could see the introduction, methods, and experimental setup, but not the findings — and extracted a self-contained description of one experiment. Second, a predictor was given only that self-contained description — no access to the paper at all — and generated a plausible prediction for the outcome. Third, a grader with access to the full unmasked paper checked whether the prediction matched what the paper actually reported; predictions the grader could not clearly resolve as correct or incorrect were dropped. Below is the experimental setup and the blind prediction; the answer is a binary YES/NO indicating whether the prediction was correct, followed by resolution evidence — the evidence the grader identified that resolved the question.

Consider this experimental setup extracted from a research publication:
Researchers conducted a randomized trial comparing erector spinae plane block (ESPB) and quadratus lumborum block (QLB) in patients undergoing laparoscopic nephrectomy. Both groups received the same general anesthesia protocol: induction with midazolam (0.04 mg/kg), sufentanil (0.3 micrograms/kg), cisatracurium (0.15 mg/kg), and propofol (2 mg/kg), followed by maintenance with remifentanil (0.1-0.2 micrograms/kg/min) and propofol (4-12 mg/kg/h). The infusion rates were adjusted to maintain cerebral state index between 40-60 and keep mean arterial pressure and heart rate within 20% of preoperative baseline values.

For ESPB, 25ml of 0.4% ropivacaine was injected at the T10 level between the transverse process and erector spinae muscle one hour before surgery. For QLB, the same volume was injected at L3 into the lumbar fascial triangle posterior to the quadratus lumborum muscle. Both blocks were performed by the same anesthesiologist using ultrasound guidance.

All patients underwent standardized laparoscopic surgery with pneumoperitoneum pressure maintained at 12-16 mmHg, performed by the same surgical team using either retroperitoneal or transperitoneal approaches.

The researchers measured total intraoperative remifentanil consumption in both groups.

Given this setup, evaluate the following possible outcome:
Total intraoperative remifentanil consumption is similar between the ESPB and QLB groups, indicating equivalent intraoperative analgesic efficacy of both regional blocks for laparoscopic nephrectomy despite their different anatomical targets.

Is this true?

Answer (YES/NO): YES